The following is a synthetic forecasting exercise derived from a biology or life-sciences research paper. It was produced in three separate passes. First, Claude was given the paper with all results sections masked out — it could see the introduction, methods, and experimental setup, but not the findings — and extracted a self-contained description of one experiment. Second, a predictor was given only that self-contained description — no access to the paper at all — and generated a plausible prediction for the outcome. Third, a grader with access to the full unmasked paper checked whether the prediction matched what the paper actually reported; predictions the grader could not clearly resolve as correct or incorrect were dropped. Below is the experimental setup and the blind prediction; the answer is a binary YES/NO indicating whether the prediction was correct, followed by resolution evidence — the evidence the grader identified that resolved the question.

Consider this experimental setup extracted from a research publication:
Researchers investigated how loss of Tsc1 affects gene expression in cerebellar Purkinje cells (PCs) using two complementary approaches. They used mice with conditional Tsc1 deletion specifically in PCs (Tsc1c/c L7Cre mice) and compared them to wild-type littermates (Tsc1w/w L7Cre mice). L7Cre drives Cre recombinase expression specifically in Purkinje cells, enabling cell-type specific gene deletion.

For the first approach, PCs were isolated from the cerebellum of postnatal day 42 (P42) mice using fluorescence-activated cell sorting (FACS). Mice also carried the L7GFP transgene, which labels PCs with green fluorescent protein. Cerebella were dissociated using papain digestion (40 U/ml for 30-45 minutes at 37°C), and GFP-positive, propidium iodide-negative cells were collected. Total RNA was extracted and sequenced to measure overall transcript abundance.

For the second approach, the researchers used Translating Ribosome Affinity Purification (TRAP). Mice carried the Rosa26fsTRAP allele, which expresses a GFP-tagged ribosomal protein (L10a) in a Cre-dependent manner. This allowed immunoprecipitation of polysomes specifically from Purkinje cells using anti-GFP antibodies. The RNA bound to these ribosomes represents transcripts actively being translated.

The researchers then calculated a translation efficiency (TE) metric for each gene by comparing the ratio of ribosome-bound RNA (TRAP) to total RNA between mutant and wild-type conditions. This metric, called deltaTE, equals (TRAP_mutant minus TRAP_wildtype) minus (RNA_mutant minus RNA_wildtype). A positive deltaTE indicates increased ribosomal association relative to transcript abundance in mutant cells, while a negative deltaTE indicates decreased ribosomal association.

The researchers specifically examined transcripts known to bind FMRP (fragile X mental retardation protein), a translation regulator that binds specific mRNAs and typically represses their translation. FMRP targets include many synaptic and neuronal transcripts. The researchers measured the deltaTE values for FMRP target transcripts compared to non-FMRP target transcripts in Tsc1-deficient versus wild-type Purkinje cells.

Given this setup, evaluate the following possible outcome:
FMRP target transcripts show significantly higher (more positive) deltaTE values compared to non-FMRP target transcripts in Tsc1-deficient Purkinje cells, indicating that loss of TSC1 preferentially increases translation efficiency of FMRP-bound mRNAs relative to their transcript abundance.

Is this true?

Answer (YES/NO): YES